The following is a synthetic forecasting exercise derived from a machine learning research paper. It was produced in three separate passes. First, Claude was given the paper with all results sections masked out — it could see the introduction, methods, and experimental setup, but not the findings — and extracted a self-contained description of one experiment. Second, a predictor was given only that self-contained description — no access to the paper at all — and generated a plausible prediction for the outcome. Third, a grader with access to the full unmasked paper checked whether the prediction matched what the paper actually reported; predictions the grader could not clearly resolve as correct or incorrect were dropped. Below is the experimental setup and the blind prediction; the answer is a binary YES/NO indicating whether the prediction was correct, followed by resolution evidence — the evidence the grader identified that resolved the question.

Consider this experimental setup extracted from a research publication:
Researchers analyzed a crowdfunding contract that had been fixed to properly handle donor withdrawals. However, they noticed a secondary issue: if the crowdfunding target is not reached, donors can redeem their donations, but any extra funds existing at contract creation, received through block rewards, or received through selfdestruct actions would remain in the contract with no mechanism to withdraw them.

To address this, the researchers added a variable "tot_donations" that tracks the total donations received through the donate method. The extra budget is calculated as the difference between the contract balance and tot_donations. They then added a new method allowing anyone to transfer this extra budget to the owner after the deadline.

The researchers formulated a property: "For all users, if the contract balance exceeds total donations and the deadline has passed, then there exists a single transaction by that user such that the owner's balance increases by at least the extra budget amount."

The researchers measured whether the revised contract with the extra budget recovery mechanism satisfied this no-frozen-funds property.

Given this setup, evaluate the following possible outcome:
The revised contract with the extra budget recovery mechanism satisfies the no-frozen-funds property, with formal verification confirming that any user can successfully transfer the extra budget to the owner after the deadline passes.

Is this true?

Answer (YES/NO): YES